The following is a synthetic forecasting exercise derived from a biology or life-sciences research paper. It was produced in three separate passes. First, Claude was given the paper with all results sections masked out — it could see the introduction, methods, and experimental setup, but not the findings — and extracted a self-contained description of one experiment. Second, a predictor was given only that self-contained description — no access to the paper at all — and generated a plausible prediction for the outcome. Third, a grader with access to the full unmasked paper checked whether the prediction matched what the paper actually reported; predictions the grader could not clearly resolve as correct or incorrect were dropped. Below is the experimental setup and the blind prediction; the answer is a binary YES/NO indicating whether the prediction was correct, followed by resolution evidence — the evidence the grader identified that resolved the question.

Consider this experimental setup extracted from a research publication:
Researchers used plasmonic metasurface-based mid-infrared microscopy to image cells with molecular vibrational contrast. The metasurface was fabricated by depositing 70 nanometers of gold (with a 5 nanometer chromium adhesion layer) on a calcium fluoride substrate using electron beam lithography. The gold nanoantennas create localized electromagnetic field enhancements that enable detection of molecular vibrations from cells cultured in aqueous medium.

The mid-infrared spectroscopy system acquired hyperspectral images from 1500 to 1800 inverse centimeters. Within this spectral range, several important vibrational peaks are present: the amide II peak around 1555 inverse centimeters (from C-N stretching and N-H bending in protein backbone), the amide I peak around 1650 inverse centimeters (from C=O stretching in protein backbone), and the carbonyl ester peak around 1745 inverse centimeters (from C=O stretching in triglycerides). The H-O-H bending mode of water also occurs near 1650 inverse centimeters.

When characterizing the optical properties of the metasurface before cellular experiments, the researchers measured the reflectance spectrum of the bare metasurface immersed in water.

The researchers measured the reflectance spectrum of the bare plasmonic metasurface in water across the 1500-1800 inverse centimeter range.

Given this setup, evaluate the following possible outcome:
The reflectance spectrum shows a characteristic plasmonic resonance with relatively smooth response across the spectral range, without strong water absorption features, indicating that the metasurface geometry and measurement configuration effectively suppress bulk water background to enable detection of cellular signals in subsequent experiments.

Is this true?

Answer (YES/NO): NO